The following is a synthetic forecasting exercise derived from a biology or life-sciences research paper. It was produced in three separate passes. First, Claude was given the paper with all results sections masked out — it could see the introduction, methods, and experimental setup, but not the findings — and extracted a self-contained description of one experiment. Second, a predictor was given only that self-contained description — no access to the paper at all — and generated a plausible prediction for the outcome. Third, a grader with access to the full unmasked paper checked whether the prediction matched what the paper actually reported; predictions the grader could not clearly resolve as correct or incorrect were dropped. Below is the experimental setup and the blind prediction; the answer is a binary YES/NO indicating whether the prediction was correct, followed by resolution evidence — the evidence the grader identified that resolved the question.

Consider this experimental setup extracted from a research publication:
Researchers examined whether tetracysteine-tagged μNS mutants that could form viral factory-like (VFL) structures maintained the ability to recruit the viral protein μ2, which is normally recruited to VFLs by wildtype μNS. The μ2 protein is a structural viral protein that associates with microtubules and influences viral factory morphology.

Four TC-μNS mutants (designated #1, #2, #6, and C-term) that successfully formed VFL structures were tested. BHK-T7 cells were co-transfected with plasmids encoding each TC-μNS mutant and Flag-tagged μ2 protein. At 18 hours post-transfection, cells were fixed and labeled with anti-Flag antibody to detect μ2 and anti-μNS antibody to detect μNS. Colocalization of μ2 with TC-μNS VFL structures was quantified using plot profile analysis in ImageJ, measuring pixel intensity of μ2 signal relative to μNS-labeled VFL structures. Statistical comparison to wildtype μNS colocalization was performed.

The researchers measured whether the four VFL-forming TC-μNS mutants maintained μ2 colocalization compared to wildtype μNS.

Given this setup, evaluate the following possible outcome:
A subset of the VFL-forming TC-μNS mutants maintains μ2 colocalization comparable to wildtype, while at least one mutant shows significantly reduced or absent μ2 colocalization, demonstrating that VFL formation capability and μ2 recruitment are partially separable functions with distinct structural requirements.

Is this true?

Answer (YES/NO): YES